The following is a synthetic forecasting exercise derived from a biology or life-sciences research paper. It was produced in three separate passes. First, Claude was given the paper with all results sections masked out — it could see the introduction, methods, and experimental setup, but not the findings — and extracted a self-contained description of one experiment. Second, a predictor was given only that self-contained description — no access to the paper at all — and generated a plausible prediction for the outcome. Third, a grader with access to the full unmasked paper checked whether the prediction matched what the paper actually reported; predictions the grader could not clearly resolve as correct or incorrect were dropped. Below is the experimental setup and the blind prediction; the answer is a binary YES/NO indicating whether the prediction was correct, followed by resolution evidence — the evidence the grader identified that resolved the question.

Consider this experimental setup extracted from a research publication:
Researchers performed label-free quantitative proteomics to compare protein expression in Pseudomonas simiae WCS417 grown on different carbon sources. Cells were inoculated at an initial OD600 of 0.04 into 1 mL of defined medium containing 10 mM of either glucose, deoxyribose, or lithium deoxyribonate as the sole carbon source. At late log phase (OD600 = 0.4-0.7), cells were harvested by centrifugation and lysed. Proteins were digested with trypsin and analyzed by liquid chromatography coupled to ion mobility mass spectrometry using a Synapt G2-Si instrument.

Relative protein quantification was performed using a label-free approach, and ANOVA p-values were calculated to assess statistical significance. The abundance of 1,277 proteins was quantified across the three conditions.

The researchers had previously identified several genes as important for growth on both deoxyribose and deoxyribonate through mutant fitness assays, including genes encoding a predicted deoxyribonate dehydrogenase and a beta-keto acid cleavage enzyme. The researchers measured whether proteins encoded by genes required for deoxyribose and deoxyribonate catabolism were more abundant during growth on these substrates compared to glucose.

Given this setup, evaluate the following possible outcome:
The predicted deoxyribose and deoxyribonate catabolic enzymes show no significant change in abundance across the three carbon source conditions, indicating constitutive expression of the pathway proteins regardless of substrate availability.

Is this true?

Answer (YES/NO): NO